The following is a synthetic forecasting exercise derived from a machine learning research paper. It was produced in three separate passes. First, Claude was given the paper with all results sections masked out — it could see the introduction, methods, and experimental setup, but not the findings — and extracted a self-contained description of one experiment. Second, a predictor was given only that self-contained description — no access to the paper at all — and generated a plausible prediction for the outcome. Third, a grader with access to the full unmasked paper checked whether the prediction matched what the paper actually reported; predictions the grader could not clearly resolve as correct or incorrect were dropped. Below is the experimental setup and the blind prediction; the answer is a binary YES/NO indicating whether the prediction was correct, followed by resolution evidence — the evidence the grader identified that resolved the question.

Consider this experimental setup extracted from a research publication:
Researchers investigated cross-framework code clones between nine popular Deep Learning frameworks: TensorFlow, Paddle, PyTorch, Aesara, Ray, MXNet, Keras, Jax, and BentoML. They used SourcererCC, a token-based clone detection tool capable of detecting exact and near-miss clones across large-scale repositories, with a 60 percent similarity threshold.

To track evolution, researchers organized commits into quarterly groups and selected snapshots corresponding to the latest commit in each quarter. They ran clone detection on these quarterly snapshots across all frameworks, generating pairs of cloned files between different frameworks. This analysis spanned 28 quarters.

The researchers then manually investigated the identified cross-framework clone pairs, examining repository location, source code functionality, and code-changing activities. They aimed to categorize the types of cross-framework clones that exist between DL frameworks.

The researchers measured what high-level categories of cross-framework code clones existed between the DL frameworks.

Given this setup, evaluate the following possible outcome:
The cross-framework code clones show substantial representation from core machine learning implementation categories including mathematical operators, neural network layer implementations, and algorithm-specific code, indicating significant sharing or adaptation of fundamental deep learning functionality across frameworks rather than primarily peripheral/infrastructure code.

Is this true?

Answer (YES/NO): YES